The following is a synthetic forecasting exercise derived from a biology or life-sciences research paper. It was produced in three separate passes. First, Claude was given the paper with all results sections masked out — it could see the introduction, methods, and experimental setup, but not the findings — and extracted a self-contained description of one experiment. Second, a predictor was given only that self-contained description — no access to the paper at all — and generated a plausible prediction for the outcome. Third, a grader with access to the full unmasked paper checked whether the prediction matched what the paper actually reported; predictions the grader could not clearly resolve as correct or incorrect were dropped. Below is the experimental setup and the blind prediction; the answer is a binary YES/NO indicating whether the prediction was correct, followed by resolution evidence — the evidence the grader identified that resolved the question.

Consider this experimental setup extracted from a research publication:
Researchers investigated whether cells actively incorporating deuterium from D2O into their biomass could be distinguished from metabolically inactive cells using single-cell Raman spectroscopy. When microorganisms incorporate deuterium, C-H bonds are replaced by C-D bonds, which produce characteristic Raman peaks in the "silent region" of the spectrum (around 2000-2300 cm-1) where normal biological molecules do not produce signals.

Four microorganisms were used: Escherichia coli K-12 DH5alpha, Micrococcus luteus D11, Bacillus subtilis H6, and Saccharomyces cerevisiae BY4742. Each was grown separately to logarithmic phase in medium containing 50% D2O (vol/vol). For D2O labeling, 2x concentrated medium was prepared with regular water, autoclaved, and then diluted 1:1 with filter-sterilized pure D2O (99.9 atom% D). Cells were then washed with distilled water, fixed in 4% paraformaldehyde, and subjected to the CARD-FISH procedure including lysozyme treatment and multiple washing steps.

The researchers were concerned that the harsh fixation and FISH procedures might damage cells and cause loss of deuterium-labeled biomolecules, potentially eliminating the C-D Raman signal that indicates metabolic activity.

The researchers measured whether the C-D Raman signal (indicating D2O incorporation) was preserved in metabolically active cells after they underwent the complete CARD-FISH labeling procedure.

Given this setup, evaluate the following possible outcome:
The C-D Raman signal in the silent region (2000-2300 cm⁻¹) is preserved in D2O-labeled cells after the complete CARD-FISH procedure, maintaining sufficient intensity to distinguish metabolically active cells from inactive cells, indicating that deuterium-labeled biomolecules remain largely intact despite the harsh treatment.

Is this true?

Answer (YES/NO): YES